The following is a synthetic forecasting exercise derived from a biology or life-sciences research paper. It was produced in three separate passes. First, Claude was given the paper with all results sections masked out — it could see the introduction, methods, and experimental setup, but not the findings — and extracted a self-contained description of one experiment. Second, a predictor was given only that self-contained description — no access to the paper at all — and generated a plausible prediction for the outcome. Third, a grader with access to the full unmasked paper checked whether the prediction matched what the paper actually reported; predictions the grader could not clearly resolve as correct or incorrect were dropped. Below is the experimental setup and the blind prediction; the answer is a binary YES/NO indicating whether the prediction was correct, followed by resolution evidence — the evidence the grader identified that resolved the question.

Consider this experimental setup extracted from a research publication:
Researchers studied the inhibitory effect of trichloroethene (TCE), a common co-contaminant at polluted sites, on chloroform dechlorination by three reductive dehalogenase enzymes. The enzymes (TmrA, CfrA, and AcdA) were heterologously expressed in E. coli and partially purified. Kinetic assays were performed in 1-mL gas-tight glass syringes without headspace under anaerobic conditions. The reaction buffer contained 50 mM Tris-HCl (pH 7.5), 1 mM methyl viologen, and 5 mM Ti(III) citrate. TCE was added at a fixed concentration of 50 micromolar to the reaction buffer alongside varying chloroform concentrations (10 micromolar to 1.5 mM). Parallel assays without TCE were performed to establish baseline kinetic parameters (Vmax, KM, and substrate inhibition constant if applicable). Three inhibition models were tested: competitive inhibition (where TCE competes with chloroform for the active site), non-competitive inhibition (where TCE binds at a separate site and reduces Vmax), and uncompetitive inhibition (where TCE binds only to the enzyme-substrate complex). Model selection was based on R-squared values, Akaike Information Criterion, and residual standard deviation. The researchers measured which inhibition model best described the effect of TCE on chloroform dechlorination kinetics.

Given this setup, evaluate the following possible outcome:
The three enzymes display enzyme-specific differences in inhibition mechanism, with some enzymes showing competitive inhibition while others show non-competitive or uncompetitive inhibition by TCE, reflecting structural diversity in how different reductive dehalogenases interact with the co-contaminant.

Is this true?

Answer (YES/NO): NO